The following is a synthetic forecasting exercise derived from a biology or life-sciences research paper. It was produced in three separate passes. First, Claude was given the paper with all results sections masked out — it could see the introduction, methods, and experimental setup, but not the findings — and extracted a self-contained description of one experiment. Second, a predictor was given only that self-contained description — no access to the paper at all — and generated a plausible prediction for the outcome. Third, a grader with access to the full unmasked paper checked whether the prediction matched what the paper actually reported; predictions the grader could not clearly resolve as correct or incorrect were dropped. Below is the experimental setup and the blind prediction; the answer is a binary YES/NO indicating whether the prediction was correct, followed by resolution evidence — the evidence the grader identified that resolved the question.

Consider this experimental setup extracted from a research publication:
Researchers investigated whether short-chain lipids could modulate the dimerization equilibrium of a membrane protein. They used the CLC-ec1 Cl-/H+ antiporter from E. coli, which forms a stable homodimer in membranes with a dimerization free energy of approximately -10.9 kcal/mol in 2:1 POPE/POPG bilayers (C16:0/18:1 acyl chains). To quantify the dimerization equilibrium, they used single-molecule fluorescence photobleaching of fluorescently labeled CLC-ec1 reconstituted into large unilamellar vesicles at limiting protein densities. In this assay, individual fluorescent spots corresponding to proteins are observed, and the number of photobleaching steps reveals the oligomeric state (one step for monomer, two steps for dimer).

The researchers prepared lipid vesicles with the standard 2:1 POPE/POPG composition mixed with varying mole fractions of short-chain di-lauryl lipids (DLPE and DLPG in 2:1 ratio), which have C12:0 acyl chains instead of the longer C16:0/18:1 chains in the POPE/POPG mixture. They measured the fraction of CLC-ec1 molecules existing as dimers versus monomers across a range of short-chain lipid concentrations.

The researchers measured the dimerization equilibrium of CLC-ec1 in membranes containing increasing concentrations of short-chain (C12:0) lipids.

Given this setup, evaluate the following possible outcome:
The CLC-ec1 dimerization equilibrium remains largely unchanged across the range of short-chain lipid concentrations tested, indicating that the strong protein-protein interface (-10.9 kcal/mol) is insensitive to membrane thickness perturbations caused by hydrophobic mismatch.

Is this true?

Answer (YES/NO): NO